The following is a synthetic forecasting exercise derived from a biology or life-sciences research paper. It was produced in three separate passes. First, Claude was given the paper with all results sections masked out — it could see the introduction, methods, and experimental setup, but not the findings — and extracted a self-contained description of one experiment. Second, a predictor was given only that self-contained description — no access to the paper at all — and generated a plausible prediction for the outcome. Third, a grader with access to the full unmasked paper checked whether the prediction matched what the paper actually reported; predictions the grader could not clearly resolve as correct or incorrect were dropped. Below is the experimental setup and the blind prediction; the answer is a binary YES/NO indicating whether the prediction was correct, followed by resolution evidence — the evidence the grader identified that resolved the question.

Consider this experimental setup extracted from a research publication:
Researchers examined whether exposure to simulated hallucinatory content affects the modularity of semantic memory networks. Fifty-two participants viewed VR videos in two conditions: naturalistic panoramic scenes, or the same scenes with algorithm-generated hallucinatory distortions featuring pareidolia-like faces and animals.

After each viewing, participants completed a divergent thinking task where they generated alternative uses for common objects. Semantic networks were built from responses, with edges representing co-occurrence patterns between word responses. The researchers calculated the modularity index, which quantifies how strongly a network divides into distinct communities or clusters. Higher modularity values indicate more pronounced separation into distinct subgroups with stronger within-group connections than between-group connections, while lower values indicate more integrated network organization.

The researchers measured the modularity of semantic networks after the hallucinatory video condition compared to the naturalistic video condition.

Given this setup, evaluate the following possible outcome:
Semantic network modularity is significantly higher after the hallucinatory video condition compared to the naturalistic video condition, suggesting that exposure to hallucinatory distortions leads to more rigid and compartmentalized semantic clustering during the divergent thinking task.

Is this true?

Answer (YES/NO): NO